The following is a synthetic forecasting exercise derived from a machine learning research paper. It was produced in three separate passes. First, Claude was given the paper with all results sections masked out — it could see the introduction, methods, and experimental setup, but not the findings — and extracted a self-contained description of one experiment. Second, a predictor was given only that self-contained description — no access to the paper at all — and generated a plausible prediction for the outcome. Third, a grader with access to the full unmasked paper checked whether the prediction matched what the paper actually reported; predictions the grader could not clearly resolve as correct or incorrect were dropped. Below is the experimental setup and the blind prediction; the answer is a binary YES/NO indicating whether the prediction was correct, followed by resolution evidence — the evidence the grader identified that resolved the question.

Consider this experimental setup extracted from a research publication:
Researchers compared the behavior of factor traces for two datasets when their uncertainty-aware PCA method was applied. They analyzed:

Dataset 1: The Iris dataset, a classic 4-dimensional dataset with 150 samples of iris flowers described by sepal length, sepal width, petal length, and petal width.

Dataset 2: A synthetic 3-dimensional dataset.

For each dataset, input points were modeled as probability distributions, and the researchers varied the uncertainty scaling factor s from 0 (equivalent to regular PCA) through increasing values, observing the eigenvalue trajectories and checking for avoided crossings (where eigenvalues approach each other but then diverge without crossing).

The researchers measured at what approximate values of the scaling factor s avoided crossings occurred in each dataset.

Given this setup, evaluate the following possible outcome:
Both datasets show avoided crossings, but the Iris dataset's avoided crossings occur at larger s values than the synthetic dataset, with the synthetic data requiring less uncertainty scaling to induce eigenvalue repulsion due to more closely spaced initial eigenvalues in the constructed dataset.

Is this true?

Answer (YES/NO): NO